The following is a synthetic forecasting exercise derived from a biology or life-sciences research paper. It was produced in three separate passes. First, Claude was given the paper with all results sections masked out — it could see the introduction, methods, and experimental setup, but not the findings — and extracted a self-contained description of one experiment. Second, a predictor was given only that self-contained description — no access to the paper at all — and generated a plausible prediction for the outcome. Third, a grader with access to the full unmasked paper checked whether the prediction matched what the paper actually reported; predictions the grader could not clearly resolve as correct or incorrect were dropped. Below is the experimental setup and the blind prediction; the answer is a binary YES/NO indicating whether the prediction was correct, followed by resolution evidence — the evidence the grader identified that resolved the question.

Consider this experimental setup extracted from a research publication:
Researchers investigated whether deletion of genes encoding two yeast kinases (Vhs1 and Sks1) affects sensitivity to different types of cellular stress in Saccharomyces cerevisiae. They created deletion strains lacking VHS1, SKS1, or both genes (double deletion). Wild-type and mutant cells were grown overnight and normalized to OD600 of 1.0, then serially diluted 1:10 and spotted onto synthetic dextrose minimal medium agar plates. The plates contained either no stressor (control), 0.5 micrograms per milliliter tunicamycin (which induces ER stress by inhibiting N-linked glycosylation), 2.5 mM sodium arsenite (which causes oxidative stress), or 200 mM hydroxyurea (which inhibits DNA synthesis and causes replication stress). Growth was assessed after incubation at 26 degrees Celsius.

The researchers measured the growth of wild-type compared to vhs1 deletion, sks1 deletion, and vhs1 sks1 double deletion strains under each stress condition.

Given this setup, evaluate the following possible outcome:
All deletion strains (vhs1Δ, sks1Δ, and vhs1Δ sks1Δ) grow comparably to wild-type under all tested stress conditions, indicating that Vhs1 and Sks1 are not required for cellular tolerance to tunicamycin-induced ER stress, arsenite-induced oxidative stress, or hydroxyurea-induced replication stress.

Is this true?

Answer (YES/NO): NO